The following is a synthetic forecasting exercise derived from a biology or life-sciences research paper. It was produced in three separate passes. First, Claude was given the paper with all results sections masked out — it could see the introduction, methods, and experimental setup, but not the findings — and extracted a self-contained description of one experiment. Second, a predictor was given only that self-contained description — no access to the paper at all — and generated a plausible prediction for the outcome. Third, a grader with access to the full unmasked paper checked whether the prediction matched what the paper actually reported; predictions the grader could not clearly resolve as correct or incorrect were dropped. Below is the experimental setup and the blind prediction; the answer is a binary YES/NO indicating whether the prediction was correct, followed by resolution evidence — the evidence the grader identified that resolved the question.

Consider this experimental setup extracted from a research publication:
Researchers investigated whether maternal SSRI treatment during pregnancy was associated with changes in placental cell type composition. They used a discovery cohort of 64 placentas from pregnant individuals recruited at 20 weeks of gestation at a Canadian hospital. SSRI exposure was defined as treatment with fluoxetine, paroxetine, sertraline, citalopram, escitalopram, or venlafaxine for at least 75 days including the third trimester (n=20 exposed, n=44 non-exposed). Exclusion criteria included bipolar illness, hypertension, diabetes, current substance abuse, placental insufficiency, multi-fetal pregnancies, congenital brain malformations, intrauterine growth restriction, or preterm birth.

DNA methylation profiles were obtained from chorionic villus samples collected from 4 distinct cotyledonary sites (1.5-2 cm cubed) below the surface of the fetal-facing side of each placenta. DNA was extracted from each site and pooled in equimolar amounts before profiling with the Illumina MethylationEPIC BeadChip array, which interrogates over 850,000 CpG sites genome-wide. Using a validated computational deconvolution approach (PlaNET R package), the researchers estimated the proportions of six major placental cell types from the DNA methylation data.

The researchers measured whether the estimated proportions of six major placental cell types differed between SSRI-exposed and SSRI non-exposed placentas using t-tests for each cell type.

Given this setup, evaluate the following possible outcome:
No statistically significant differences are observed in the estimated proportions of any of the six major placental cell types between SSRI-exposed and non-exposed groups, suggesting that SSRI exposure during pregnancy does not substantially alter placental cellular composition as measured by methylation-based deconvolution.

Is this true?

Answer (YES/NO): YES